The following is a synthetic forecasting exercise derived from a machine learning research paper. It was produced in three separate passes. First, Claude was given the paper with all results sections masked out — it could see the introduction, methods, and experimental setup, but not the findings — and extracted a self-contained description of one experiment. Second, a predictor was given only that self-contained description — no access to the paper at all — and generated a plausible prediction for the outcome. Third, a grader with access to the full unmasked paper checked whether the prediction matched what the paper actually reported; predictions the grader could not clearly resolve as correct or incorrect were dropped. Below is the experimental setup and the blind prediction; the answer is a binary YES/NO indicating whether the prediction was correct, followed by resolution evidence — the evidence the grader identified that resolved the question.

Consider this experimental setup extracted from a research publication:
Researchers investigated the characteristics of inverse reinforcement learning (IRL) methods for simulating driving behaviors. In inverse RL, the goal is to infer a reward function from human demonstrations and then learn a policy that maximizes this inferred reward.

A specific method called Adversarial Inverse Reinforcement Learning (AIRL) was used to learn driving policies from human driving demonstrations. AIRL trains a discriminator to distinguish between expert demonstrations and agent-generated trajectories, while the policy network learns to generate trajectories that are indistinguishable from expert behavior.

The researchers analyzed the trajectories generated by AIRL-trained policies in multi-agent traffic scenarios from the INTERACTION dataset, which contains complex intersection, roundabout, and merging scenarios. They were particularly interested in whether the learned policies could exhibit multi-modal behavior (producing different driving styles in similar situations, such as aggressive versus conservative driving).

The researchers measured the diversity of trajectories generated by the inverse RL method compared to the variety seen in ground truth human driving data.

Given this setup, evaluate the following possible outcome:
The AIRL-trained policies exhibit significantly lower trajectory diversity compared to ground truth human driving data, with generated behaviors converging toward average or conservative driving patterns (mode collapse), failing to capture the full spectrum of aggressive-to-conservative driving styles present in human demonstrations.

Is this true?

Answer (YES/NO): YES